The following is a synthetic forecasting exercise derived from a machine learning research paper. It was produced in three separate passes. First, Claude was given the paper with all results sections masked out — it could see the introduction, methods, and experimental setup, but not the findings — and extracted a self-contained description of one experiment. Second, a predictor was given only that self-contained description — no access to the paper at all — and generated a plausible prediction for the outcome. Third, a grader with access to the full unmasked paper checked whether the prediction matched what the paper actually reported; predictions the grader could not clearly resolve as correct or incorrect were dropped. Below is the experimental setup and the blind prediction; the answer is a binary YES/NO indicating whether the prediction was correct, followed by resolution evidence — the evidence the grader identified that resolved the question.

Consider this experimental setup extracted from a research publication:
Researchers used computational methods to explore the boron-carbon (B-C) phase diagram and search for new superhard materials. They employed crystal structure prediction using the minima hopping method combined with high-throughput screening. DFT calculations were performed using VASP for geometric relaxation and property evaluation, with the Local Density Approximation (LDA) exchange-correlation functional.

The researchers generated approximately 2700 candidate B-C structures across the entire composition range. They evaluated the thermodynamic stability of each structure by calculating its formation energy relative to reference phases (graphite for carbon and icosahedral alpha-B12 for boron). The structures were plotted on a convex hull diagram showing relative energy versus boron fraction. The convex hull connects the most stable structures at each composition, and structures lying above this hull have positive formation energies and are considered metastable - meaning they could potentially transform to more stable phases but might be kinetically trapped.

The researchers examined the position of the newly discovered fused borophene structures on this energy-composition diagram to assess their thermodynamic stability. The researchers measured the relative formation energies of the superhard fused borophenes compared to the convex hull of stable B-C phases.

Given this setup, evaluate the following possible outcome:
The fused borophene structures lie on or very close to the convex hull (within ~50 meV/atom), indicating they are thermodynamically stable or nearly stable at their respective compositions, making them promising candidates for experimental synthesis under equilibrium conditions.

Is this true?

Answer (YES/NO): NO